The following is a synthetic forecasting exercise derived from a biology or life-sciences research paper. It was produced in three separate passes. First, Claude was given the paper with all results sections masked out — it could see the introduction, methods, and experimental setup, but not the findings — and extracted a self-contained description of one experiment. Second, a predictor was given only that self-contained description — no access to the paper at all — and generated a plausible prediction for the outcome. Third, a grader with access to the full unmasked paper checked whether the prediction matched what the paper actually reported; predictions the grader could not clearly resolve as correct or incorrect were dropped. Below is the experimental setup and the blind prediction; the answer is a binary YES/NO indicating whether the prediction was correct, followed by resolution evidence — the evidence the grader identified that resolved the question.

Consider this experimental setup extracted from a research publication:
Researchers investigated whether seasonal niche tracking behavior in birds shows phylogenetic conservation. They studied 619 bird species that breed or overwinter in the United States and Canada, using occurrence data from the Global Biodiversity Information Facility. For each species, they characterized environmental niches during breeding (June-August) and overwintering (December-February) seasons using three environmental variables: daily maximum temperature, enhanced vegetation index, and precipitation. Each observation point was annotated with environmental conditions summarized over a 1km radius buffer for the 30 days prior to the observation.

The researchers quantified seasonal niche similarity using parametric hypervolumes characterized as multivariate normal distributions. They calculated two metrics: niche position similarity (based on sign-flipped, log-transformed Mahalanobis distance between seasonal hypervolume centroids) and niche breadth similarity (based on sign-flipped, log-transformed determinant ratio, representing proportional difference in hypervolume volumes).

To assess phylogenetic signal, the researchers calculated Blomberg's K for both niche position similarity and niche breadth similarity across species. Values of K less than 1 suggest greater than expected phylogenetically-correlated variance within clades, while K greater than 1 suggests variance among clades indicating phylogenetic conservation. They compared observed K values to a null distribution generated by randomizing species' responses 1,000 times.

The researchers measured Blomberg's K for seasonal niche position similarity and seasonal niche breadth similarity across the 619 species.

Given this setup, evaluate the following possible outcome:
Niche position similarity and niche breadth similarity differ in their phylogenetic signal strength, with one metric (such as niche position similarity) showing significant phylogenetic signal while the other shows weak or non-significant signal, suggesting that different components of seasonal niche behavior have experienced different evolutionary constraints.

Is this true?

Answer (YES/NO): YES